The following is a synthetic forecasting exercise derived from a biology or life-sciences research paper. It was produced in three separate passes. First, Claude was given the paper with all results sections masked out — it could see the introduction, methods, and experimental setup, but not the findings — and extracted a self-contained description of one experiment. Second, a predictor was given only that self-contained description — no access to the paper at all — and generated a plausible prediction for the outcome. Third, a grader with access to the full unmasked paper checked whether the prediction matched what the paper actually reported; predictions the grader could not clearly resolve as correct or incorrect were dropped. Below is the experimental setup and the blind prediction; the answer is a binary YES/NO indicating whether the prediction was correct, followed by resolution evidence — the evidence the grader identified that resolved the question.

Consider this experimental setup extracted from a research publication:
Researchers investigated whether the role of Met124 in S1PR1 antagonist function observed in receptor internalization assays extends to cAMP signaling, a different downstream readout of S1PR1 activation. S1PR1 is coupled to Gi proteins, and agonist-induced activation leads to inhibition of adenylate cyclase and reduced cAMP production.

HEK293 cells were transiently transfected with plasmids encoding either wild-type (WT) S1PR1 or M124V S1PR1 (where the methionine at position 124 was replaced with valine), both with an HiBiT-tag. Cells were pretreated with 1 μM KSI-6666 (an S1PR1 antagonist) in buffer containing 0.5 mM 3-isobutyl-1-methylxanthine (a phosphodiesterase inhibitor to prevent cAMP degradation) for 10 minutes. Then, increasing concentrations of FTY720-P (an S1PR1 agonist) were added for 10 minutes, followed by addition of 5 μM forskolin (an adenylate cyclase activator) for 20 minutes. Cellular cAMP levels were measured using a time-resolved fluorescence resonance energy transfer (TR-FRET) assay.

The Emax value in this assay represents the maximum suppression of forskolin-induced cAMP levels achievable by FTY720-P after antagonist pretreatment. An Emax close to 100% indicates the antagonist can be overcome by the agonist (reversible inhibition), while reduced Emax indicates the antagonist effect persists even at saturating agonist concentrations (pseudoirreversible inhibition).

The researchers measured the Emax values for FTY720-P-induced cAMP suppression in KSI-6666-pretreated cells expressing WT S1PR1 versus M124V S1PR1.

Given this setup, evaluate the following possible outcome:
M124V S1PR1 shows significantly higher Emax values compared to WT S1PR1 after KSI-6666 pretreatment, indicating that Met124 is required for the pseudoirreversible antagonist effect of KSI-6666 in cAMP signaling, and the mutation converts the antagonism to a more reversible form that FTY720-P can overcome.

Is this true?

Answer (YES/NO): YES